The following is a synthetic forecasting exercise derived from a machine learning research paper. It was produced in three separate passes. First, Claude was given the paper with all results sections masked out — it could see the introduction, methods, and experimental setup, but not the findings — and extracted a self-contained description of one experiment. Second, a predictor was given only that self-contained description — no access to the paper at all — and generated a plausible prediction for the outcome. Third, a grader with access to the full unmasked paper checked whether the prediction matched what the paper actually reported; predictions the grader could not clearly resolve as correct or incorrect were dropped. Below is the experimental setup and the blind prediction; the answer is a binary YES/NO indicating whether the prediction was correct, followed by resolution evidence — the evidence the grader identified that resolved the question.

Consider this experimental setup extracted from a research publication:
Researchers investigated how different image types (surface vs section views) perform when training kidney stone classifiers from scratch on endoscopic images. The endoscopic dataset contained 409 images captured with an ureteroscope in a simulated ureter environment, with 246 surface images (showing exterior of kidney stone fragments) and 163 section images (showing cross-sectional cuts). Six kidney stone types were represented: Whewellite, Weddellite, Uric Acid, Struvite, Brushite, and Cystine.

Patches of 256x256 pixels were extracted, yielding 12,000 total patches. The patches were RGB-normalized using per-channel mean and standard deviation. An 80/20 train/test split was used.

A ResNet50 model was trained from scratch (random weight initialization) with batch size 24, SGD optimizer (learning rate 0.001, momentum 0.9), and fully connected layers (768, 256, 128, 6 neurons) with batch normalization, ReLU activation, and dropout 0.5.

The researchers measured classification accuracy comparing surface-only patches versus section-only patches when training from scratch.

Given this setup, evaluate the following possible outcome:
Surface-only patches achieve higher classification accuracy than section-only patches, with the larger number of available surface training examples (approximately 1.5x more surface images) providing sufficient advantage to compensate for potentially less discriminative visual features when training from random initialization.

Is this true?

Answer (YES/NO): NO